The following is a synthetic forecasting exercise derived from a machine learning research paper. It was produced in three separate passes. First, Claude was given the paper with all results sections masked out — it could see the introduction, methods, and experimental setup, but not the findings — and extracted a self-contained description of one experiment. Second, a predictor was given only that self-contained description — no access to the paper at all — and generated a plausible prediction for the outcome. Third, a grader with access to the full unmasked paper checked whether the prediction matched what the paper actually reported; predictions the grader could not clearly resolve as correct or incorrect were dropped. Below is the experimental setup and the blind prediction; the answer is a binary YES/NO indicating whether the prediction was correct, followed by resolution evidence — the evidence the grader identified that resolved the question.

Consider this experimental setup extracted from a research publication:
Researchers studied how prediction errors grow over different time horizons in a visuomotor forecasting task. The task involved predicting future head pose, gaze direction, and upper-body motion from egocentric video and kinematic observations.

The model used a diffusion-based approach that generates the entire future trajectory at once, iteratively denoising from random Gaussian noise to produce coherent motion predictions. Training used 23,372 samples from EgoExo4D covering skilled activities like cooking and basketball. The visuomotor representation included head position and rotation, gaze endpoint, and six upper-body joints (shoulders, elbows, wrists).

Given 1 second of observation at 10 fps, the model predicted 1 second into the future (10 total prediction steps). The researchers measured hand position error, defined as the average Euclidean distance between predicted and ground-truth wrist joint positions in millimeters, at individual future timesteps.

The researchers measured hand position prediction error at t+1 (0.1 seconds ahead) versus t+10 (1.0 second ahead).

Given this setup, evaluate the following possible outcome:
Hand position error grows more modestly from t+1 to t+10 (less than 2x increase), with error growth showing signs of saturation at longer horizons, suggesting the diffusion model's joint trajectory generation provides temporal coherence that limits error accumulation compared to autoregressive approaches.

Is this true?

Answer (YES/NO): NO